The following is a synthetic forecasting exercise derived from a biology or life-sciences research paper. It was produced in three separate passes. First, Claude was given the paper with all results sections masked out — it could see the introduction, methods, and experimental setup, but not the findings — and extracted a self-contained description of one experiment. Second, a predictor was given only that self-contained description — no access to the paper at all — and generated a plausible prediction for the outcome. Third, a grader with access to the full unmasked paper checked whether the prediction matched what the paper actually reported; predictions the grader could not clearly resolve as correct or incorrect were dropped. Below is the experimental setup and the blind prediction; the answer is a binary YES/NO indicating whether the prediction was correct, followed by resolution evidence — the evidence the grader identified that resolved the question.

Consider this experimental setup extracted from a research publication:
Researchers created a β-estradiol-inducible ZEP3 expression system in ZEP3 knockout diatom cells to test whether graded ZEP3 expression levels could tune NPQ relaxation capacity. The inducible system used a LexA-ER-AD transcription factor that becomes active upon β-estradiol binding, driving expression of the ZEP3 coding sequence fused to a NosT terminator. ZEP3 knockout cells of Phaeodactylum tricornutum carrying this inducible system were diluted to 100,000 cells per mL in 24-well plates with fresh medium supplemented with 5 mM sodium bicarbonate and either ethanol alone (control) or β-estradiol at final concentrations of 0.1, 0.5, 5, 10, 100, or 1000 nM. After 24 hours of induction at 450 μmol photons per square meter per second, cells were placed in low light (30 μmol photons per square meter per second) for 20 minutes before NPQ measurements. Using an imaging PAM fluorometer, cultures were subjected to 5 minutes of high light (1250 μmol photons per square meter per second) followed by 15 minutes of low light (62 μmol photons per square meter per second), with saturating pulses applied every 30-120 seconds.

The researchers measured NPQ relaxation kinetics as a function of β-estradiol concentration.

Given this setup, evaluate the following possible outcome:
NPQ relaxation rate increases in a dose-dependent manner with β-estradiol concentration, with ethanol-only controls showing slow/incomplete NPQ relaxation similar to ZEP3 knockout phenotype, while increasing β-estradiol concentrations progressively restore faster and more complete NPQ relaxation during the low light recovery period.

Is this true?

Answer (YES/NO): NO